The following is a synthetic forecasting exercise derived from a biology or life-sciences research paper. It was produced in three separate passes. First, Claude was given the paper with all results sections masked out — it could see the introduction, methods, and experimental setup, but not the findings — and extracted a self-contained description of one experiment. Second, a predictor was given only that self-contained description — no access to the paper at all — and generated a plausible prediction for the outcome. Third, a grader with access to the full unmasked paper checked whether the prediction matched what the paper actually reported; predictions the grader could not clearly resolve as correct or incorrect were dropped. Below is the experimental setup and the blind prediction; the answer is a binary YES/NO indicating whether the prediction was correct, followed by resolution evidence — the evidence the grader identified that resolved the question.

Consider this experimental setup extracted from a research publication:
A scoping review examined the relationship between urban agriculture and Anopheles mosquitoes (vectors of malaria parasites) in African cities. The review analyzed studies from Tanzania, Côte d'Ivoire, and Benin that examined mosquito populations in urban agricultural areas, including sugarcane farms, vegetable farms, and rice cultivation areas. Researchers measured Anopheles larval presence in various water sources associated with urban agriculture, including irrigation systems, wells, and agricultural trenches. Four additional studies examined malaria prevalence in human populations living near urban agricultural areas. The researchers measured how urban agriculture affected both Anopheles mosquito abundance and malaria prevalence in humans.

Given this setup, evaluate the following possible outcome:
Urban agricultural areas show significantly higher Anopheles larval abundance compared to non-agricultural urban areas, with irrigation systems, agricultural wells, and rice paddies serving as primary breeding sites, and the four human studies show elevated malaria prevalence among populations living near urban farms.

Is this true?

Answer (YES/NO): NO